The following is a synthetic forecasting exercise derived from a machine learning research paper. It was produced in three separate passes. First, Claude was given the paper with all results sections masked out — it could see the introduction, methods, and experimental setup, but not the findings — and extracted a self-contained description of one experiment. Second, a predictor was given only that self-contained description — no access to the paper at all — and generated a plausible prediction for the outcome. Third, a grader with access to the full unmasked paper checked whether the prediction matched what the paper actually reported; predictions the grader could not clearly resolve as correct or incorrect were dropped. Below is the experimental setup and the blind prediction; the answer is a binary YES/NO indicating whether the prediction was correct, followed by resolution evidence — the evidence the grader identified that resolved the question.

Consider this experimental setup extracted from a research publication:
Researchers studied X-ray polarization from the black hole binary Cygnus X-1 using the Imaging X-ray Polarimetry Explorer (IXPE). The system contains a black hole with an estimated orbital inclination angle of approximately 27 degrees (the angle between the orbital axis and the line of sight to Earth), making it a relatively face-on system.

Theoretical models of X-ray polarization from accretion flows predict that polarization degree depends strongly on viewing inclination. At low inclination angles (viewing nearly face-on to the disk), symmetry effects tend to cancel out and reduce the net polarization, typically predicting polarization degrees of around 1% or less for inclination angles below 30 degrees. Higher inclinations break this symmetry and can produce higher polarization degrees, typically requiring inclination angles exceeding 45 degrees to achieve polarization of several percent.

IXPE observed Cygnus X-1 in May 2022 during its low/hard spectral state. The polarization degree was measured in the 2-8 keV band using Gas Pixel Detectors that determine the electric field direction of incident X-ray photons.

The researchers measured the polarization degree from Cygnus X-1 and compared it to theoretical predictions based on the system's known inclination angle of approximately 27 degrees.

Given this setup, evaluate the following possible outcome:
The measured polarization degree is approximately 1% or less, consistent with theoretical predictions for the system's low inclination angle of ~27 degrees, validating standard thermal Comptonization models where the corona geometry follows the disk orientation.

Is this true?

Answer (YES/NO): NO